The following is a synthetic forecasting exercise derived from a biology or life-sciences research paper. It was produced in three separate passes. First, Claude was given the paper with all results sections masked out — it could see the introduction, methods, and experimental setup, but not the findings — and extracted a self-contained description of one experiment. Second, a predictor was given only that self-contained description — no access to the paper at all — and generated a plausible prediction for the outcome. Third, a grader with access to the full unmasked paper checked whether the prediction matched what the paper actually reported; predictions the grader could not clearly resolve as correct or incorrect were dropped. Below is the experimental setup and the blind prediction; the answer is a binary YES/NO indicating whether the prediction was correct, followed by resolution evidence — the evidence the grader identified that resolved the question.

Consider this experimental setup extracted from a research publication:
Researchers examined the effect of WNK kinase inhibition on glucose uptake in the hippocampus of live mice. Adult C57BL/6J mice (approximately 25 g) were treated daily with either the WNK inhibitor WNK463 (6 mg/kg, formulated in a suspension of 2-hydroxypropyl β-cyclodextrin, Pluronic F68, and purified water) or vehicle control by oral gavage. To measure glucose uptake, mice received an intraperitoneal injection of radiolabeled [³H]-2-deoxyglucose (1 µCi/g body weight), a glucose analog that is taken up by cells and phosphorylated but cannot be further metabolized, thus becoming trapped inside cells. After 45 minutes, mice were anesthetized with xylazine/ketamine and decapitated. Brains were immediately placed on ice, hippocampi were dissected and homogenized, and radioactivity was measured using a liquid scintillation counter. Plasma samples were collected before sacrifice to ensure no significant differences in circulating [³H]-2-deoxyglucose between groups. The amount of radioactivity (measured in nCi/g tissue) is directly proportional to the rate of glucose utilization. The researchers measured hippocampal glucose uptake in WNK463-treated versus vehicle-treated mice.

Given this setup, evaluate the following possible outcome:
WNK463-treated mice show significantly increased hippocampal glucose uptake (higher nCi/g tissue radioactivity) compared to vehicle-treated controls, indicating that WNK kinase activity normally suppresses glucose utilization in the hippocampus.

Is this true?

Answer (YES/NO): YES